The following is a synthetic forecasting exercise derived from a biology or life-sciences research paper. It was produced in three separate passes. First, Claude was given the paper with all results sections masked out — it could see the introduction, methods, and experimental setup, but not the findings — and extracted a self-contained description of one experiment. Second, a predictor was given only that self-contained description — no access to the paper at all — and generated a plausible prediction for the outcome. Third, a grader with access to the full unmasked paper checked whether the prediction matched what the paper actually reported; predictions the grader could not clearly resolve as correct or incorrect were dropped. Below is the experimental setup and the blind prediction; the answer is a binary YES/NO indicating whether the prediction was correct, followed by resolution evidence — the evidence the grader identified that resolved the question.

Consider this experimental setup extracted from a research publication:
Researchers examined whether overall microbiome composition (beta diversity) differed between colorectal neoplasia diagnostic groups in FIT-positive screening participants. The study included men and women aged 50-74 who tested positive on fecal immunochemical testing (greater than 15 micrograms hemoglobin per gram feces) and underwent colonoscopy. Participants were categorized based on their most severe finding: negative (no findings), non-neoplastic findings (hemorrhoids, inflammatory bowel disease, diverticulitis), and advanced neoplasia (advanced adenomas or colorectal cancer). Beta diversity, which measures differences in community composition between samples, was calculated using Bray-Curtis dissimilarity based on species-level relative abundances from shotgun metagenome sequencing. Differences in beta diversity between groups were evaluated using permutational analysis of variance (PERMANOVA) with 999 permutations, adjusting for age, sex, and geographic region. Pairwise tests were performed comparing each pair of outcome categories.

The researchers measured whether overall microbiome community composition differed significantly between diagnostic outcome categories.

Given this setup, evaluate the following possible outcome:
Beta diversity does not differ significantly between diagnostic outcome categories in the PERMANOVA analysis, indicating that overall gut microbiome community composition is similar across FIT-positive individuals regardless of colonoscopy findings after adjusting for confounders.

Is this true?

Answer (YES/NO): NO